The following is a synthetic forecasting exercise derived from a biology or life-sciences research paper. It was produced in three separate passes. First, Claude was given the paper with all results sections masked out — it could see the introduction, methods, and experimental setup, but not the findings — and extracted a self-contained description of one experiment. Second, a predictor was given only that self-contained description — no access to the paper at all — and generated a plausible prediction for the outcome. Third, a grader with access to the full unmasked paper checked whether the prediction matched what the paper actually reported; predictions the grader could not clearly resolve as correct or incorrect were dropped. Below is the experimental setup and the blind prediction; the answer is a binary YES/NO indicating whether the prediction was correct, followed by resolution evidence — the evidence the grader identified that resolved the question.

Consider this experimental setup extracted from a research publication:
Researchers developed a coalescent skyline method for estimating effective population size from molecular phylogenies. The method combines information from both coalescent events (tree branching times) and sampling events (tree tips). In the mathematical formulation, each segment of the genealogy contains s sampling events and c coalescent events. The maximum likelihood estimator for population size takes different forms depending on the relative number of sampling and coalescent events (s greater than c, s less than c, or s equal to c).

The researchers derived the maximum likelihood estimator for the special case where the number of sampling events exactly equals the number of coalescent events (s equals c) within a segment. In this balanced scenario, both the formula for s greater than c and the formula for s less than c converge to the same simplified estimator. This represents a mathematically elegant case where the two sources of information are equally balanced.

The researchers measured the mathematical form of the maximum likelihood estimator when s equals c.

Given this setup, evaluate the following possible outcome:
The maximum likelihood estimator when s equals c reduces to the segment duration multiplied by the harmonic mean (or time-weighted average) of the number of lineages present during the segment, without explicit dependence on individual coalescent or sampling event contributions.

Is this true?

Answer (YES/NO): NO